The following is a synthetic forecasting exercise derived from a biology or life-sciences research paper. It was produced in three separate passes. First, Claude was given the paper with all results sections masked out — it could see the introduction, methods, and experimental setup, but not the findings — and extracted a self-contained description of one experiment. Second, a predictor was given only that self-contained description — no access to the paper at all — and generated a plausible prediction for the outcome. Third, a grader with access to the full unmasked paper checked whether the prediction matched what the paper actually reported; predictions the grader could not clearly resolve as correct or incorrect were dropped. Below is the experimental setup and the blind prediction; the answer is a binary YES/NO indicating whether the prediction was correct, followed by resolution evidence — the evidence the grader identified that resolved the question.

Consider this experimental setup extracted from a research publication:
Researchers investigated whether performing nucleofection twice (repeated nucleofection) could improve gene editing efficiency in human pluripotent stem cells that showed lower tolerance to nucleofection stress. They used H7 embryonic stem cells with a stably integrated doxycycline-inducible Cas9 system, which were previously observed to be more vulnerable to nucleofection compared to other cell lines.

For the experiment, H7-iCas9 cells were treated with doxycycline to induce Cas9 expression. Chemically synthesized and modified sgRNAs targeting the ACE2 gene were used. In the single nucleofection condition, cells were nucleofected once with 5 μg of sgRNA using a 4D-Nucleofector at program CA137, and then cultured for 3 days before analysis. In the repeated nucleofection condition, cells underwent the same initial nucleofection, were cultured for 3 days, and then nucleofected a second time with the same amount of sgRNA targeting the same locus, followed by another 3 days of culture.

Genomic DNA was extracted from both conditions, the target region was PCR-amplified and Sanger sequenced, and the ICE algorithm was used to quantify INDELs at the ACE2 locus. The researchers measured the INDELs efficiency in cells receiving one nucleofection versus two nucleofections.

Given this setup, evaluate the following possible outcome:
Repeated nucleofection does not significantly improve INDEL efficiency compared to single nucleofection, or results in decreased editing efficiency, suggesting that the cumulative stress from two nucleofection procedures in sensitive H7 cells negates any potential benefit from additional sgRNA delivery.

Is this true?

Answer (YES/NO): NO